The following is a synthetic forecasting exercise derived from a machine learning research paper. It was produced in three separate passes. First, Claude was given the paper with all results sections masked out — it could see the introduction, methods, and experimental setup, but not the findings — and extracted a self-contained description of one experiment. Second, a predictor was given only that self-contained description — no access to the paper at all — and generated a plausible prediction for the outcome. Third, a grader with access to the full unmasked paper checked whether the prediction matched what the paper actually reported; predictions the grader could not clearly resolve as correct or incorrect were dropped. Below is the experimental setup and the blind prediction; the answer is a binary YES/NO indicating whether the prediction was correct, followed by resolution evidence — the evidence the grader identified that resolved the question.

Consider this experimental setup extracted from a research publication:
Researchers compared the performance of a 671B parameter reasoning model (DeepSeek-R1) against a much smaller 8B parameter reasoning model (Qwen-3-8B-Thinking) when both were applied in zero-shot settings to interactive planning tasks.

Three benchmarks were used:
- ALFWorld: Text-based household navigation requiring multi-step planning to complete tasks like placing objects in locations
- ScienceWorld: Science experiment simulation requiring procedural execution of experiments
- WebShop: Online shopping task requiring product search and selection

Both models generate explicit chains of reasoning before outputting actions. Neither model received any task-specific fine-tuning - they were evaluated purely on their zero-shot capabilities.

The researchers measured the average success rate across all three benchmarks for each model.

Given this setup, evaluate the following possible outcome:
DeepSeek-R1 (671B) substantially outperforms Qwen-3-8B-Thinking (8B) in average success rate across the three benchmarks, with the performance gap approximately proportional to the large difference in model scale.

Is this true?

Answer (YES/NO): NO